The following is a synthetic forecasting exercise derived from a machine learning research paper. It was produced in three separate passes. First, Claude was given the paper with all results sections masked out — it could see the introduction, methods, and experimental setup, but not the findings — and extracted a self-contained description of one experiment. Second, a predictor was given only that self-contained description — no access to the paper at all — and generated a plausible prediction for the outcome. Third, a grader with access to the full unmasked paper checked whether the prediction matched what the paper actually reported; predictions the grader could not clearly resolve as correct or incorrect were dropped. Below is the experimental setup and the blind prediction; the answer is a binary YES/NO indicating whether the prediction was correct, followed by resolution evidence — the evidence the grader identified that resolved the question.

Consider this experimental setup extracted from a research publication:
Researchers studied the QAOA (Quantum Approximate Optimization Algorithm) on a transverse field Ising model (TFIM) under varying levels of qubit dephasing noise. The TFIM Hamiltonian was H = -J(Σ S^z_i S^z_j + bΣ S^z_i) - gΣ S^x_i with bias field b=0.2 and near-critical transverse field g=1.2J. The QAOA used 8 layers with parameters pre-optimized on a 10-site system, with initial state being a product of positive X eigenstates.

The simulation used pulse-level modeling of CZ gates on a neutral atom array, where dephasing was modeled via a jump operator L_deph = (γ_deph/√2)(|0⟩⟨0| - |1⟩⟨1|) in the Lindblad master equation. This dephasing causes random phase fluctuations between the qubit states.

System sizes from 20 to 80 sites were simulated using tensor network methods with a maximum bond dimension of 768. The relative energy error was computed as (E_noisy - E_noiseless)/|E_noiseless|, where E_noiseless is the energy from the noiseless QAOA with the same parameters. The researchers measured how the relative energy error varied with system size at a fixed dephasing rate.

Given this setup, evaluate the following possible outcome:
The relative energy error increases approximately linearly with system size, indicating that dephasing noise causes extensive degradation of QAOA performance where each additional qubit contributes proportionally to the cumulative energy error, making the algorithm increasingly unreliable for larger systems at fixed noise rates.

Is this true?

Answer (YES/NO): NO